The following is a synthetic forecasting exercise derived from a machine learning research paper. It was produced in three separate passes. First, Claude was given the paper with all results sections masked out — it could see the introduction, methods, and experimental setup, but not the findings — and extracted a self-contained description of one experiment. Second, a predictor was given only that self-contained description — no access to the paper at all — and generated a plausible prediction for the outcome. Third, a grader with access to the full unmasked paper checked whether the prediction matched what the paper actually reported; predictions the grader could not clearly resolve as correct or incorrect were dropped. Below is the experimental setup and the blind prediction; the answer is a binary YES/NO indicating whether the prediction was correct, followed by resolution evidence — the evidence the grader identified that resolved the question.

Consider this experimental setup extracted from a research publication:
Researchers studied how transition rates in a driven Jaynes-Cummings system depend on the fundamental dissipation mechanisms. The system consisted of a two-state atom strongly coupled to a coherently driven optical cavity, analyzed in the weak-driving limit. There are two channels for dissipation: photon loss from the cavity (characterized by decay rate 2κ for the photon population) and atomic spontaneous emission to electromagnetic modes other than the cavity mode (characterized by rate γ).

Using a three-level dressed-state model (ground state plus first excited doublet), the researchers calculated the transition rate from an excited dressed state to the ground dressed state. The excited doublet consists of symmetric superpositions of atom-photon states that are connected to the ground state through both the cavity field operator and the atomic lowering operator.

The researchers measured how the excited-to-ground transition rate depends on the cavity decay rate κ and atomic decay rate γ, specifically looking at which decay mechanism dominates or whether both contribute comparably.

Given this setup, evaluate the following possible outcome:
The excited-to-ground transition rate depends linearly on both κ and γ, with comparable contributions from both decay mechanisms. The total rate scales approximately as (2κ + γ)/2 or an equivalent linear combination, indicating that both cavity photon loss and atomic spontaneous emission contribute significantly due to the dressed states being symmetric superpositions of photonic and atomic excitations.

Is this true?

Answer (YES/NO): YES